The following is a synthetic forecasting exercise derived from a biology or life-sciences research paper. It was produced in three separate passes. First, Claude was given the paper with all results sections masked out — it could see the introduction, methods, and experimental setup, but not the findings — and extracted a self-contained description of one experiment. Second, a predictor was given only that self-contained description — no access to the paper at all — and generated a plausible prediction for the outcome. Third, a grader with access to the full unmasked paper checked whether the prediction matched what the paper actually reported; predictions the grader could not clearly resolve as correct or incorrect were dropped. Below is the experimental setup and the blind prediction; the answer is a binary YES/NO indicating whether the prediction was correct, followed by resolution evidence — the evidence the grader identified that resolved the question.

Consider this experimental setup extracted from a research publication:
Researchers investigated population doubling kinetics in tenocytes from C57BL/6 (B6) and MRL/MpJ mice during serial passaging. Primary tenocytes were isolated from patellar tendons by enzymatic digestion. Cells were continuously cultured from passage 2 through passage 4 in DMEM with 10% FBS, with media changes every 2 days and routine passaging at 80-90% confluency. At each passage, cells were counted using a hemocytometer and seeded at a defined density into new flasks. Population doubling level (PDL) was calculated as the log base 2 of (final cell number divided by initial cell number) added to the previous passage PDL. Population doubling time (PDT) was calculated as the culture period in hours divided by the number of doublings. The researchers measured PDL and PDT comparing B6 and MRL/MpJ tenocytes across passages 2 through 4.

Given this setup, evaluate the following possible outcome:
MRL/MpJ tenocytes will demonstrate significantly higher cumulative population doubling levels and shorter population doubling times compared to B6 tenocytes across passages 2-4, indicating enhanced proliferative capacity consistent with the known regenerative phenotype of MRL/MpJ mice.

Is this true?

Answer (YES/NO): NO